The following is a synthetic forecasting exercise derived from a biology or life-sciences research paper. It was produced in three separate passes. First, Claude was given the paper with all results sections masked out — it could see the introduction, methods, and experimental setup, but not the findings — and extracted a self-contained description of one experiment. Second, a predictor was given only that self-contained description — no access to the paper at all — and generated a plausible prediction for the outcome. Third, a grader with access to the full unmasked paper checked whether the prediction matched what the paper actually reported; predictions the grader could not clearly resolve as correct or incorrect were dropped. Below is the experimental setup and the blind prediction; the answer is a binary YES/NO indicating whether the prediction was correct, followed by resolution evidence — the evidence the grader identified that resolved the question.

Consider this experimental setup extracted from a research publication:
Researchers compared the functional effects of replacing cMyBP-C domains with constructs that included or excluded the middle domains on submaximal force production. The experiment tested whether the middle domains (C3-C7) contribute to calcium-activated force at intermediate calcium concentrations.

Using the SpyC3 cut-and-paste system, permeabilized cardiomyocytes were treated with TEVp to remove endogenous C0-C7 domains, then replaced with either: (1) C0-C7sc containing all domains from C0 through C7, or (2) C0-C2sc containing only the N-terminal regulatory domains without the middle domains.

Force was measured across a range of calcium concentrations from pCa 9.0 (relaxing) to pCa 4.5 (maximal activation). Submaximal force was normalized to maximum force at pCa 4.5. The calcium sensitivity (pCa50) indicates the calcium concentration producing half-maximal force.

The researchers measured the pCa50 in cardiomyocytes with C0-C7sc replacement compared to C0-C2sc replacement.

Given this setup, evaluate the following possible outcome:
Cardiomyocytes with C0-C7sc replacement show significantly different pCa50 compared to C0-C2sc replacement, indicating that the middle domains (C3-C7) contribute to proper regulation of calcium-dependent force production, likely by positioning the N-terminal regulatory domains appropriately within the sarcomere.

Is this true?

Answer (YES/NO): NO